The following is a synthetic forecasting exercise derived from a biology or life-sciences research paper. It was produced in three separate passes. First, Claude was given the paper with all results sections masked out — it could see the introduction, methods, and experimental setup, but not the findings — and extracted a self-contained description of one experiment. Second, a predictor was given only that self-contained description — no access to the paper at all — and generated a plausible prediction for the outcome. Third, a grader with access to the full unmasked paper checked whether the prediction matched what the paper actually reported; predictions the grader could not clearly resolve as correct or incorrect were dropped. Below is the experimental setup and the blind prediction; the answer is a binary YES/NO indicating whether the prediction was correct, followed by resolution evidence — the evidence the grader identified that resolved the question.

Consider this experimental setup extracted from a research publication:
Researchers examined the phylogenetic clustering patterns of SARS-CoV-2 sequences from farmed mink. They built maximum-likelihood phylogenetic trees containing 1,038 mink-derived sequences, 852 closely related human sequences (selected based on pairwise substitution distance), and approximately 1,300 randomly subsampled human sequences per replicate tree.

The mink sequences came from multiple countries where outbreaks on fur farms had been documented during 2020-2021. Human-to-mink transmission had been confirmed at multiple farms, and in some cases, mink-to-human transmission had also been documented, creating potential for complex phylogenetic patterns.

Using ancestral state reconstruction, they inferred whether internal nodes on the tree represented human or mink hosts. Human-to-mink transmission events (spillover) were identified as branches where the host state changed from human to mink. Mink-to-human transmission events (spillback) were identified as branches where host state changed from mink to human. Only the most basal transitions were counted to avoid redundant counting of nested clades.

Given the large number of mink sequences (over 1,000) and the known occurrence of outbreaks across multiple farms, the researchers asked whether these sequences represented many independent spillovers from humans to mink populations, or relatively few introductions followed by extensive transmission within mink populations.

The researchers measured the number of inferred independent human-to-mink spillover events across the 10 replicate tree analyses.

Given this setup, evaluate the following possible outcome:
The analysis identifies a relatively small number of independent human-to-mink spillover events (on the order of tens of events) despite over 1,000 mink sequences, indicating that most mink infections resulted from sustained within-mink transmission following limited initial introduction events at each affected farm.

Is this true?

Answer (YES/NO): YES